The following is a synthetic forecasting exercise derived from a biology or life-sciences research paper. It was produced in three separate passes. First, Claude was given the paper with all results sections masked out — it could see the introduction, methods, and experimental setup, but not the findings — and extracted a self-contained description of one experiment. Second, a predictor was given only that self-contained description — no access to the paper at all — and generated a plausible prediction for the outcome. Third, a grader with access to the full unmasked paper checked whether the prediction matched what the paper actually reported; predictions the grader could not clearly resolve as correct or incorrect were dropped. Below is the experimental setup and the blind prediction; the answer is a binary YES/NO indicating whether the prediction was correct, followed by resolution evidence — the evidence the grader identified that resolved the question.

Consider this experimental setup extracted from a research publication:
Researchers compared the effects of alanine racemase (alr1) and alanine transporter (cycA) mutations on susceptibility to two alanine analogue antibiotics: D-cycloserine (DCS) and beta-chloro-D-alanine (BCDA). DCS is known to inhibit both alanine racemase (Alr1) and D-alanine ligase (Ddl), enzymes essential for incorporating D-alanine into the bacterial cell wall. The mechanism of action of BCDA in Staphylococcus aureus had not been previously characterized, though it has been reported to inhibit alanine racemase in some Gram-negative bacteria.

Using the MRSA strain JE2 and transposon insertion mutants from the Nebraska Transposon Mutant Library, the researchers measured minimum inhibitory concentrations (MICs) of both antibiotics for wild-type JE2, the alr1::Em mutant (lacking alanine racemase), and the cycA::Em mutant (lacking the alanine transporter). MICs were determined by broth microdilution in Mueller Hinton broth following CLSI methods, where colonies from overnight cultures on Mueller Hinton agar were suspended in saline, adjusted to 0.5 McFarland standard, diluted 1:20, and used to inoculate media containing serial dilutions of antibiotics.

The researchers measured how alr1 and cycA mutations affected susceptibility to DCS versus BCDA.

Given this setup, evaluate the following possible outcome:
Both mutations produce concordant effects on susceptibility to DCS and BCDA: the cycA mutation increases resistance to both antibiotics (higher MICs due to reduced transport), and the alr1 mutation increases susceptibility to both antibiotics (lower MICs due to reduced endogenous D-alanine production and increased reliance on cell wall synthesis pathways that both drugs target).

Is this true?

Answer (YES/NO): NO